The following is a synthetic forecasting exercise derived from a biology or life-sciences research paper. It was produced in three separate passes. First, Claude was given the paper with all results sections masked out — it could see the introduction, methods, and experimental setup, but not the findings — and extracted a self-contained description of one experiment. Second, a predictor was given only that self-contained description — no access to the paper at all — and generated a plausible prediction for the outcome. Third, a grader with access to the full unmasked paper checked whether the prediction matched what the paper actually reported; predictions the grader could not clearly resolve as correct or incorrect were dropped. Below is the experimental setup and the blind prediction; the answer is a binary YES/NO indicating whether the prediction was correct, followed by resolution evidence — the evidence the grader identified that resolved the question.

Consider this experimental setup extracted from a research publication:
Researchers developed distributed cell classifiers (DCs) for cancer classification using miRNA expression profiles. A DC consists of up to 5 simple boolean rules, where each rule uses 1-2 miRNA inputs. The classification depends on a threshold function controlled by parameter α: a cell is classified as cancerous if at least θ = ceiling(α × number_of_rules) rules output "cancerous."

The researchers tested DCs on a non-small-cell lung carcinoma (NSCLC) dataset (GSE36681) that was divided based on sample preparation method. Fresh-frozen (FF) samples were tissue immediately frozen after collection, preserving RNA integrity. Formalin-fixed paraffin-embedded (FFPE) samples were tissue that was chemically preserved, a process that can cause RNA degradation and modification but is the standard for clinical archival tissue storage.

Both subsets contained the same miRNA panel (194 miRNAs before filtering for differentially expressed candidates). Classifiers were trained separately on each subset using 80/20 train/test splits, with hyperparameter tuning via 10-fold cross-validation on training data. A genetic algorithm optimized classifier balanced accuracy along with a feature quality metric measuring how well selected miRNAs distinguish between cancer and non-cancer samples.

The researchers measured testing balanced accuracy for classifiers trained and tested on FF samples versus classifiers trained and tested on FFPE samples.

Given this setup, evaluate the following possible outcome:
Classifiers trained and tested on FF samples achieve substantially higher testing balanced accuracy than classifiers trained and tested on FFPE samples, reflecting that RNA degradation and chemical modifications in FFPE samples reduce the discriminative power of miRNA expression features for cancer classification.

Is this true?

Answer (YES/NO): NO